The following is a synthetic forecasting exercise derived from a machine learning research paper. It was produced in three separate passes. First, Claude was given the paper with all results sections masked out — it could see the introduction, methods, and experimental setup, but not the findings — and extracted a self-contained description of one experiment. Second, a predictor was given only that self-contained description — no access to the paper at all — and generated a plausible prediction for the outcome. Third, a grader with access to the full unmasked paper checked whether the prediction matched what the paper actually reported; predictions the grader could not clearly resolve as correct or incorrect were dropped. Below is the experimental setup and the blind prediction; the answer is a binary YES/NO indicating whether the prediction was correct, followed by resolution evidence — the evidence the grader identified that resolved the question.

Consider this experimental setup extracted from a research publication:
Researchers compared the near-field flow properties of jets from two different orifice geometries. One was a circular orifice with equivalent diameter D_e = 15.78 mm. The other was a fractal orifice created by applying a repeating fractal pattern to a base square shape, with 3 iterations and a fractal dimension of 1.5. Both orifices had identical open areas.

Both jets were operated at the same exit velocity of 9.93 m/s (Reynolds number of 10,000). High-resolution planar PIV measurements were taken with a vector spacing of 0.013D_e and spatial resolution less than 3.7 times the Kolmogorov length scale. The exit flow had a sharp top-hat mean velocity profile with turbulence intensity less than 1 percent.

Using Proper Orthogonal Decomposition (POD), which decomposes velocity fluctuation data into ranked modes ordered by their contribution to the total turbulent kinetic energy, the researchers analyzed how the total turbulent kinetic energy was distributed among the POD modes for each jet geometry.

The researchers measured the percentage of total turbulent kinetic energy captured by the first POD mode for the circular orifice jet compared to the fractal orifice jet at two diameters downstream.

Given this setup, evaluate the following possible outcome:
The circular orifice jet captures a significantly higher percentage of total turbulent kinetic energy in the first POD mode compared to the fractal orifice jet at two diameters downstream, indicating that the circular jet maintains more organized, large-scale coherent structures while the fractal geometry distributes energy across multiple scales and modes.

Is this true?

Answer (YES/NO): YES